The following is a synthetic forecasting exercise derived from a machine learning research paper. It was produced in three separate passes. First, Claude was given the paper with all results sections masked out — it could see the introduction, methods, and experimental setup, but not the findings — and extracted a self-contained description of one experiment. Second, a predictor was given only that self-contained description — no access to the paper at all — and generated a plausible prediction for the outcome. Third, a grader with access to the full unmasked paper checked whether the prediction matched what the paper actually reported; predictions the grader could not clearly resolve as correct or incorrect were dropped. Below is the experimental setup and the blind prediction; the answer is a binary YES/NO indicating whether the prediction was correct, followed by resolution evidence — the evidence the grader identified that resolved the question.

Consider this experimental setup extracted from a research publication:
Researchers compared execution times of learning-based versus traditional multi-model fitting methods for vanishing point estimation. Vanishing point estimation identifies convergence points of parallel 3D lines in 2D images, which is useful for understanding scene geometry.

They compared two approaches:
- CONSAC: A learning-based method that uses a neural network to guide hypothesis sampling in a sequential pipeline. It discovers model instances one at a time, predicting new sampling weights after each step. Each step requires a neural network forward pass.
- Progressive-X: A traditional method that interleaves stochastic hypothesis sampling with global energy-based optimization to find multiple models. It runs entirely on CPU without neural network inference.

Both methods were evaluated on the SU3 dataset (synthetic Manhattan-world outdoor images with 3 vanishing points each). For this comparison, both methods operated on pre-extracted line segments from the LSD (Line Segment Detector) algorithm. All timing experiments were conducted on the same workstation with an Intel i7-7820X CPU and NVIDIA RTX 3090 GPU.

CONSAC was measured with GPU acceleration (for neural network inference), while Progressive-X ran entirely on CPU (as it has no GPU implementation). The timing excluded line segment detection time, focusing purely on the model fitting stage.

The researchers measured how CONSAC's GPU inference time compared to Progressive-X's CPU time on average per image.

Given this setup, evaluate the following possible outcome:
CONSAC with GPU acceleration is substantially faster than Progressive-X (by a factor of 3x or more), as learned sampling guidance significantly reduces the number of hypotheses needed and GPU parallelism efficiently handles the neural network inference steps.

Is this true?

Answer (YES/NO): NO